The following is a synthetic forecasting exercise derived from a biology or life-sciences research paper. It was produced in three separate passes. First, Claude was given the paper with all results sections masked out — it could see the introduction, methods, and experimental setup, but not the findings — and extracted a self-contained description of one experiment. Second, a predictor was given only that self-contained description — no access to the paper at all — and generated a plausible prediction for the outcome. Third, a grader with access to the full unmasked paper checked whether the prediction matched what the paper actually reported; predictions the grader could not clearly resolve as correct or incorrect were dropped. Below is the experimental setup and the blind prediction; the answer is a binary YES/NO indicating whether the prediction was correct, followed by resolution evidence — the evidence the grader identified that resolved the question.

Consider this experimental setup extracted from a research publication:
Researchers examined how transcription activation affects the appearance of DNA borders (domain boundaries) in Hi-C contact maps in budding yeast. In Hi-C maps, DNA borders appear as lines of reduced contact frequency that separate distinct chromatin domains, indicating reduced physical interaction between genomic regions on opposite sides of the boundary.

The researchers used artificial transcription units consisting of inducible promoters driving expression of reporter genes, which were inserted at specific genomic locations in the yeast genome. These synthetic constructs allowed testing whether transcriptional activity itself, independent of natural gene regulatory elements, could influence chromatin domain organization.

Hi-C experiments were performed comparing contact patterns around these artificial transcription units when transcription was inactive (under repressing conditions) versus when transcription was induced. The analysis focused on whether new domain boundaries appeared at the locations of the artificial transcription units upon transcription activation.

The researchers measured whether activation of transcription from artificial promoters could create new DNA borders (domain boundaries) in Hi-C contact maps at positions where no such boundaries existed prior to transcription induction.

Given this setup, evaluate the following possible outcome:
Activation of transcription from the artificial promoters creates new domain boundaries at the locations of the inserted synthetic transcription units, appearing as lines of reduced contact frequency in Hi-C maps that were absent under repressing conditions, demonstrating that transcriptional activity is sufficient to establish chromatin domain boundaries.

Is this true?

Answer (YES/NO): YES